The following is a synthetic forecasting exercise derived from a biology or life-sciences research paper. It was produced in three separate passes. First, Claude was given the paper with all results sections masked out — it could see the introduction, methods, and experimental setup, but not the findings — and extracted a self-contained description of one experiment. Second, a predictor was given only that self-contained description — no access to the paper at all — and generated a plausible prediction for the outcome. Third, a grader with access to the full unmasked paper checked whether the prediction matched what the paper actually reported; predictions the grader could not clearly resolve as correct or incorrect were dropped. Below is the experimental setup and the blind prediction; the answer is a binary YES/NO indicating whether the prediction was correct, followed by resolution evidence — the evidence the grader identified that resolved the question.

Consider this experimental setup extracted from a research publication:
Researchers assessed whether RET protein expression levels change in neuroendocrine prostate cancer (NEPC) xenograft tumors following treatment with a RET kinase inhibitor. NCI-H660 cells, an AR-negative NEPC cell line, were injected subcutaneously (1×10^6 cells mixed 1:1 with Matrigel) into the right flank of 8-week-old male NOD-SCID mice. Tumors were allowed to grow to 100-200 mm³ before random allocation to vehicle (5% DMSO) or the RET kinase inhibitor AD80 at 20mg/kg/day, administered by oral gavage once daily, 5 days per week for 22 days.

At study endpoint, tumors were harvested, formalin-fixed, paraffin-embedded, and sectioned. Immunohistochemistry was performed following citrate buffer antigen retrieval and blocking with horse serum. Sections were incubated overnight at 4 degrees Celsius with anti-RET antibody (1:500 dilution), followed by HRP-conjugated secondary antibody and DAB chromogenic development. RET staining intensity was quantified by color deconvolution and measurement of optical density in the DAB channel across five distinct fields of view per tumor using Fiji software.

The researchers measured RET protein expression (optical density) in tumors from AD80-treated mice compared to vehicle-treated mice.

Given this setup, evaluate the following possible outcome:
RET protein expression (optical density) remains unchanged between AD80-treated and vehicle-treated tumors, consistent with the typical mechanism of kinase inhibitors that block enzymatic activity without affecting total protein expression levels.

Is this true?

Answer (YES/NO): YES